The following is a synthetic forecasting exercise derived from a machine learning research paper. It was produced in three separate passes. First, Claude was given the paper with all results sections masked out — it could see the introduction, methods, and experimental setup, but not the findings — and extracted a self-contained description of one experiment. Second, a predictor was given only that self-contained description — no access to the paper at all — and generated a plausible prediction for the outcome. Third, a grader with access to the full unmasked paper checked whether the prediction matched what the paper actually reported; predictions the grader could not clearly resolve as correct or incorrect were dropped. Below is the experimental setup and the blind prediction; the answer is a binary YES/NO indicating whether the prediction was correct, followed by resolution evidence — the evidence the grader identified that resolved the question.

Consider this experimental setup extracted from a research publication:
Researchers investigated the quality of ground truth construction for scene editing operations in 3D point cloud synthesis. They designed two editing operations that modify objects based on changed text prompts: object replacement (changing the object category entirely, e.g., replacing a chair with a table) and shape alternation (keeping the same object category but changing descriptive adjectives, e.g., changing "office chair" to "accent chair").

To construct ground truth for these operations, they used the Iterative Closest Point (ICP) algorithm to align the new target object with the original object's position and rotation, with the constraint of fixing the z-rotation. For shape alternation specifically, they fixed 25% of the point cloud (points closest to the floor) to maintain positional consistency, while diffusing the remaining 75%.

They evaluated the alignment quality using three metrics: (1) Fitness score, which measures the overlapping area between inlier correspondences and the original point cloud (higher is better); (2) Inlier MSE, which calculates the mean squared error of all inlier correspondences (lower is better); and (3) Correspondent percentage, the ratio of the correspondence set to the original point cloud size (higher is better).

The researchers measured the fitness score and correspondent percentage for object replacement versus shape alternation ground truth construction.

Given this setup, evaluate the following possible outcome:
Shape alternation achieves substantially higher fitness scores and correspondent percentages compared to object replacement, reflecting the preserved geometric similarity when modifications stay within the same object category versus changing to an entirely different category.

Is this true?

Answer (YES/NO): NO